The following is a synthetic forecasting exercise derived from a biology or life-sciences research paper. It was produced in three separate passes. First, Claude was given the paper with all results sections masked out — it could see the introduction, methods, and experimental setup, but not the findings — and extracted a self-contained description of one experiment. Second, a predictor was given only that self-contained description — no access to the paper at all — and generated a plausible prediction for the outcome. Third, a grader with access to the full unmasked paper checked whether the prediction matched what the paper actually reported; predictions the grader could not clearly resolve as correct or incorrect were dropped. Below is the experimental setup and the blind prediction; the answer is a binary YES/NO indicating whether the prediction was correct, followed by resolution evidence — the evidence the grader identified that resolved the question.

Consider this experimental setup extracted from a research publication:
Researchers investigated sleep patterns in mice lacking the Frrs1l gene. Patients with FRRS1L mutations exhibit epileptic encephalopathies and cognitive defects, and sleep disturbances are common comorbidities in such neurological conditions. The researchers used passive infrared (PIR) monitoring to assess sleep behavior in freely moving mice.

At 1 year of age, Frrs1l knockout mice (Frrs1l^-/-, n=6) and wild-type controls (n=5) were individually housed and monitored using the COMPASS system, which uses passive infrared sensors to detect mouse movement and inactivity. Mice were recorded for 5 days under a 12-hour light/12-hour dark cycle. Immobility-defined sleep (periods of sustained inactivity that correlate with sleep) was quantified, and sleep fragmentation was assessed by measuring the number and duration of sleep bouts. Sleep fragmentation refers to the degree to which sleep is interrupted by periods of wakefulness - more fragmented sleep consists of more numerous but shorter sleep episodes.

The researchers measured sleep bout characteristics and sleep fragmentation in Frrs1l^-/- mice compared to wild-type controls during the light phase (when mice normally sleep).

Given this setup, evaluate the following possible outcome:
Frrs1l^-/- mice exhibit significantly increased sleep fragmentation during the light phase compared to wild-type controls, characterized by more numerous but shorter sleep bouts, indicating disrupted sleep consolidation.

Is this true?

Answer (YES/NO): NO